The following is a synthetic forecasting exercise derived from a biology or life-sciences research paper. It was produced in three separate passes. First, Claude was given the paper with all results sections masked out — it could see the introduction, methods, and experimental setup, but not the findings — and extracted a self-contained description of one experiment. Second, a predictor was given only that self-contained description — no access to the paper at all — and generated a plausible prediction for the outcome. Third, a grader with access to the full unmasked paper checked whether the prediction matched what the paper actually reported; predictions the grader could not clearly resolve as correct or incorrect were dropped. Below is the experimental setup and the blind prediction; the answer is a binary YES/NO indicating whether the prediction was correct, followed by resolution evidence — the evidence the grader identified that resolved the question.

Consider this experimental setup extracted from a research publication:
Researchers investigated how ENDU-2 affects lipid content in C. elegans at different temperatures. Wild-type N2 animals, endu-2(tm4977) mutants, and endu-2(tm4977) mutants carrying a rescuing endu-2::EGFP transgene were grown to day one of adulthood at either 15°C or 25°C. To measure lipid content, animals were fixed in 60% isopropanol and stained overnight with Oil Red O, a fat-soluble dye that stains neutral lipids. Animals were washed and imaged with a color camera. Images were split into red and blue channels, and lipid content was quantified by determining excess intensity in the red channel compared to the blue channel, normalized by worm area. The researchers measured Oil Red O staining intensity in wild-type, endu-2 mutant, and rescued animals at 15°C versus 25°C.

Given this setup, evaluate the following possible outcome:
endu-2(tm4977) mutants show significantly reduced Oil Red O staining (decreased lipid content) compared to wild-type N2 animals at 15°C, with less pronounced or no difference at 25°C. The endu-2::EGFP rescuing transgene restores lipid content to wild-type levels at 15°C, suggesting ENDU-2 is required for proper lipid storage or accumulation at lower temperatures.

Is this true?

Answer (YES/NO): NO